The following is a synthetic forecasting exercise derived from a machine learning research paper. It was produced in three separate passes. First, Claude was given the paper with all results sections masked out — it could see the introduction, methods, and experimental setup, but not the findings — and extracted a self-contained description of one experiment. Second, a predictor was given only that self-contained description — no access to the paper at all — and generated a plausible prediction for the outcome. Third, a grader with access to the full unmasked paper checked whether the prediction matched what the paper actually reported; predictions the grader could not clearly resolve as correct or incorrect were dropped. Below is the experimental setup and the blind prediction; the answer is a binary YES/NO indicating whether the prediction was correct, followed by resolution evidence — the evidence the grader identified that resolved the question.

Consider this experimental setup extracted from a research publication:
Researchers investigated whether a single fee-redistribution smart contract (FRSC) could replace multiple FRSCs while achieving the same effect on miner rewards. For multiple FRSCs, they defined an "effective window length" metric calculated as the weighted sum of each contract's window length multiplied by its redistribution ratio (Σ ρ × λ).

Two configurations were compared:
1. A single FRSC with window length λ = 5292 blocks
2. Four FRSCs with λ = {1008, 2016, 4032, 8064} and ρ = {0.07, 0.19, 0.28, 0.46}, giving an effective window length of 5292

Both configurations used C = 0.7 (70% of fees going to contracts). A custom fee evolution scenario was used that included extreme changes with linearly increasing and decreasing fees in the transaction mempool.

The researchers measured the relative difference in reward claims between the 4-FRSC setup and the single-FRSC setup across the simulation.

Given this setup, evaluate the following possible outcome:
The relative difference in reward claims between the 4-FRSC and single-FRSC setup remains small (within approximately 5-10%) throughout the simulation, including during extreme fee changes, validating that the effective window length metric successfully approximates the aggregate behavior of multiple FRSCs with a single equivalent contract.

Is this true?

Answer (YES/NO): NO